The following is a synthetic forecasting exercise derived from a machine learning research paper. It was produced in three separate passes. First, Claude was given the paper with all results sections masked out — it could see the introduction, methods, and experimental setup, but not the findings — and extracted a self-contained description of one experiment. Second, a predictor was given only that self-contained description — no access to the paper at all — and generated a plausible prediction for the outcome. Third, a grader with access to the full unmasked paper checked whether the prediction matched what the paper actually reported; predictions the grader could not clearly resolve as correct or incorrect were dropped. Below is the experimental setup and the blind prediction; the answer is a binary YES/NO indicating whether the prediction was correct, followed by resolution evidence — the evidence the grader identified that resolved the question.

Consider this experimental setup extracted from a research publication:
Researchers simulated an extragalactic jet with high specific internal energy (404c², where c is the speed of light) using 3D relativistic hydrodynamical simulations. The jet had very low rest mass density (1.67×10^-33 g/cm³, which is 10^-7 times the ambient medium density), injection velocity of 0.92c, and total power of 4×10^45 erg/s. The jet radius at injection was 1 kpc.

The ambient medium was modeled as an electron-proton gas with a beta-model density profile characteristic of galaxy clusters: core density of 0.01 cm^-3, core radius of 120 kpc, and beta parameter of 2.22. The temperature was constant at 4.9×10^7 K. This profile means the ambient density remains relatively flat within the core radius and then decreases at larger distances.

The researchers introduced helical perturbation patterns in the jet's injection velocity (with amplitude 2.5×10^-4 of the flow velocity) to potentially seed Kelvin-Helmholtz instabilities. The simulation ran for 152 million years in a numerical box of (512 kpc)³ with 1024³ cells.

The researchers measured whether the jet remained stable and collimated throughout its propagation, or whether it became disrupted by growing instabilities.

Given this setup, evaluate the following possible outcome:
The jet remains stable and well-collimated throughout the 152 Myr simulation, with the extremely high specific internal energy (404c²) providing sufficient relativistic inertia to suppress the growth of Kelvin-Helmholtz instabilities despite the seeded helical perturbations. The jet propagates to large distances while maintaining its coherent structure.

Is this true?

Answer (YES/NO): NO